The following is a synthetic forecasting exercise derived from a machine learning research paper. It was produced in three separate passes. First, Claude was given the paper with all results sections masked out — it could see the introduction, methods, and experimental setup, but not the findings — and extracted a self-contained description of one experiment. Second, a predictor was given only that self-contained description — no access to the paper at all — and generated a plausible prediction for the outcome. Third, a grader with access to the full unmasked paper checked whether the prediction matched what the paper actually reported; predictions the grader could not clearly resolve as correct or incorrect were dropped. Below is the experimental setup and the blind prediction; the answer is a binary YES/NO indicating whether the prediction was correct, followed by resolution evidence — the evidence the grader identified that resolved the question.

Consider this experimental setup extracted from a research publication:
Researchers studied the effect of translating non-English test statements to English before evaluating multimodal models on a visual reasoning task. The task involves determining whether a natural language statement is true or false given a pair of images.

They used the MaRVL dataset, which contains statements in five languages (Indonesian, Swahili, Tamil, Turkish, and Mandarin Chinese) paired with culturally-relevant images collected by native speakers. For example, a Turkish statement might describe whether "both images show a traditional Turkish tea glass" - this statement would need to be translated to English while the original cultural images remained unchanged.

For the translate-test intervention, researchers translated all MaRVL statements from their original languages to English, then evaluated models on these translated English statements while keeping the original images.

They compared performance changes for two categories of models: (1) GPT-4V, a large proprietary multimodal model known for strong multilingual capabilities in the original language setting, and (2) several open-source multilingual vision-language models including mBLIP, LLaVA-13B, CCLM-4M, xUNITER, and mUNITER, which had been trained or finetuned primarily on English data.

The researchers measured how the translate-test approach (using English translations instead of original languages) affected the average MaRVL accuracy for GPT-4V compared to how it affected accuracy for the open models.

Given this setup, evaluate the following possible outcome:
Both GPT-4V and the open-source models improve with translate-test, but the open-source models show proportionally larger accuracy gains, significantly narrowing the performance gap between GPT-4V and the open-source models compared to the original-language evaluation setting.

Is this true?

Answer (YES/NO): NO